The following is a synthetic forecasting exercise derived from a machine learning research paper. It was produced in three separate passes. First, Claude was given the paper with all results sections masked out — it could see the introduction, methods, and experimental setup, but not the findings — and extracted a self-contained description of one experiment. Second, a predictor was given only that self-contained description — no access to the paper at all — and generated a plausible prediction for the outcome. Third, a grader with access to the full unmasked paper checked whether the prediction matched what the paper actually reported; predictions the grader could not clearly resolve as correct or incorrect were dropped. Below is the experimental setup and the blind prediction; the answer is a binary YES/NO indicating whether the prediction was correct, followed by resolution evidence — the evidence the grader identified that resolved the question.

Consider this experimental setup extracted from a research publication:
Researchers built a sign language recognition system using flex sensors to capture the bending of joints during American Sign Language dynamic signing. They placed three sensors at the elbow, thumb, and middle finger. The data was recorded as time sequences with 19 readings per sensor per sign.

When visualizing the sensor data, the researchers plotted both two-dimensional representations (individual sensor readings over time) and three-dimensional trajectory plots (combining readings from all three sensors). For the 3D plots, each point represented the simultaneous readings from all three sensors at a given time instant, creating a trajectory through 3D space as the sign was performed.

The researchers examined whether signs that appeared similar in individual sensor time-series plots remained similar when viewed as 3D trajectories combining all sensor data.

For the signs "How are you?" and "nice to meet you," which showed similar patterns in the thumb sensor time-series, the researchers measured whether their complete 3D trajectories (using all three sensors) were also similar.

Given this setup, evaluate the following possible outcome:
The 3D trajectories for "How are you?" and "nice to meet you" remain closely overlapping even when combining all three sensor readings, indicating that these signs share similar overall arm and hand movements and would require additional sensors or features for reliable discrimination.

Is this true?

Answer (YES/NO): NO